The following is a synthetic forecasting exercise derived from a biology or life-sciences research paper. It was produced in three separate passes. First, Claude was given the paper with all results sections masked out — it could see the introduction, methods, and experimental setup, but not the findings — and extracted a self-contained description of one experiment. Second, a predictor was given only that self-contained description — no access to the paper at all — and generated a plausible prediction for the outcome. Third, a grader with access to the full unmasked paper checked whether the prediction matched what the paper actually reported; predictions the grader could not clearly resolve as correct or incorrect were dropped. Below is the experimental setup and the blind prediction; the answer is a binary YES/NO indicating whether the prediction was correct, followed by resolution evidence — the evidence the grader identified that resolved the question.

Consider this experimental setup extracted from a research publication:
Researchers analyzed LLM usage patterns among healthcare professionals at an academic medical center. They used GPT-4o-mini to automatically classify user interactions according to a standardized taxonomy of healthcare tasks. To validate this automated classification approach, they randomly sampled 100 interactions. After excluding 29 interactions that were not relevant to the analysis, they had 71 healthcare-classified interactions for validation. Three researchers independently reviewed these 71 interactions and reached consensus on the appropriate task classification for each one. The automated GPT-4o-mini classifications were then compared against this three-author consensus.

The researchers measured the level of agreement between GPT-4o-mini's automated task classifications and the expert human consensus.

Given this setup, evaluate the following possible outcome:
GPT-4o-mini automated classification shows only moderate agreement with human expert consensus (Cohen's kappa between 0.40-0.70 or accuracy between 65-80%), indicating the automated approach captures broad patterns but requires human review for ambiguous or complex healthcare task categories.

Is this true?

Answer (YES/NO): NO